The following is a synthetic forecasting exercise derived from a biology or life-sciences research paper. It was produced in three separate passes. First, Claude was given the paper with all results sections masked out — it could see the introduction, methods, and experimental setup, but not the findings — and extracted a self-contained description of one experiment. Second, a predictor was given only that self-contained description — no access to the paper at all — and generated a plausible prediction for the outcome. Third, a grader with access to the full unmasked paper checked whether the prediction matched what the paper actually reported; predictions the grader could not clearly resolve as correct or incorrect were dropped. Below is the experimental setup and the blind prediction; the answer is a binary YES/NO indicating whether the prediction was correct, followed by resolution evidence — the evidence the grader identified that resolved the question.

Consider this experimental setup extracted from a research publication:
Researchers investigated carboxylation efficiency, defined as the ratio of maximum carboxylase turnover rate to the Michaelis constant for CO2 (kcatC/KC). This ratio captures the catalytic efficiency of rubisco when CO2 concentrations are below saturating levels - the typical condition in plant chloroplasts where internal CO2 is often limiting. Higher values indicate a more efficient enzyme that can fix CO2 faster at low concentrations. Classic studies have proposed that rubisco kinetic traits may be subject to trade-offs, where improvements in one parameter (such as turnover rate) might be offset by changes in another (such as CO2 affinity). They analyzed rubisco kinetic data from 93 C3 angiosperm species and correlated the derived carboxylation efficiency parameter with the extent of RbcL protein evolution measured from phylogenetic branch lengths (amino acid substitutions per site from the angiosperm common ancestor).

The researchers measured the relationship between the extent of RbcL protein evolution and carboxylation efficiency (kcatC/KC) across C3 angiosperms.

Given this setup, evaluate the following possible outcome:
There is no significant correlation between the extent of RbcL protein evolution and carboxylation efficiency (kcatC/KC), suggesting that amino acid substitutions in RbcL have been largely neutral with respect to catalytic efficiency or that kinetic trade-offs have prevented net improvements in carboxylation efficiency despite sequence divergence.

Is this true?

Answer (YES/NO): NO